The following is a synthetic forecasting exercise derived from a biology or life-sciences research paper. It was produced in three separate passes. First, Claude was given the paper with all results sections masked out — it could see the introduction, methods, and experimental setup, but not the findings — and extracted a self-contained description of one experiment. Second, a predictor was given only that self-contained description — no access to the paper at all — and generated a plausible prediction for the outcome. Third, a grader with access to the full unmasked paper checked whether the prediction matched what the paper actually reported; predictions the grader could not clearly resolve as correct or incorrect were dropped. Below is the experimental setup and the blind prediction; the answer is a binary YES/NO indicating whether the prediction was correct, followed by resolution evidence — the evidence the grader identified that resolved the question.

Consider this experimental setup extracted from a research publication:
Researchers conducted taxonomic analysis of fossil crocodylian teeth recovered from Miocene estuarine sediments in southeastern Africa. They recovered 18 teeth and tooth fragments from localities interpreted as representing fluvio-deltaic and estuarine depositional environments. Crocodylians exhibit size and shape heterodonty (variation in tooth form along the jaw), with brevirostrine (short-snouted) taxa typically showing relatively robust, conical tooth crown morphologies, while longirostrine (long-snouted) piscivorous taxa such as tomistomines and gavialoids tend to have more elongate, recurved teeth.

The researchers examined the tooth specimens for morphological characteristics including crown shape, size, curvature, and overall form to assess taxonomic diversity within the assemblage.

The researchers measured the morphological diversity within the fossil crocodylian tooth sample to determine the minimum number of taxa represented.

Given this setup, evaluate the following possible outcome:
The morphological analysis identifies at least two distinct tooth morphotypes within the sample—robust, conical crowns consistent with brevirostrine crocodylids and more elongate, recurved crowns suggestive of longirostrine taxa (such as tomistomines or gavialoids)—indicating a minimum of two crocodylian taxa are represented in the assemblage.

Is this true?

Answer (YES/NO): YES